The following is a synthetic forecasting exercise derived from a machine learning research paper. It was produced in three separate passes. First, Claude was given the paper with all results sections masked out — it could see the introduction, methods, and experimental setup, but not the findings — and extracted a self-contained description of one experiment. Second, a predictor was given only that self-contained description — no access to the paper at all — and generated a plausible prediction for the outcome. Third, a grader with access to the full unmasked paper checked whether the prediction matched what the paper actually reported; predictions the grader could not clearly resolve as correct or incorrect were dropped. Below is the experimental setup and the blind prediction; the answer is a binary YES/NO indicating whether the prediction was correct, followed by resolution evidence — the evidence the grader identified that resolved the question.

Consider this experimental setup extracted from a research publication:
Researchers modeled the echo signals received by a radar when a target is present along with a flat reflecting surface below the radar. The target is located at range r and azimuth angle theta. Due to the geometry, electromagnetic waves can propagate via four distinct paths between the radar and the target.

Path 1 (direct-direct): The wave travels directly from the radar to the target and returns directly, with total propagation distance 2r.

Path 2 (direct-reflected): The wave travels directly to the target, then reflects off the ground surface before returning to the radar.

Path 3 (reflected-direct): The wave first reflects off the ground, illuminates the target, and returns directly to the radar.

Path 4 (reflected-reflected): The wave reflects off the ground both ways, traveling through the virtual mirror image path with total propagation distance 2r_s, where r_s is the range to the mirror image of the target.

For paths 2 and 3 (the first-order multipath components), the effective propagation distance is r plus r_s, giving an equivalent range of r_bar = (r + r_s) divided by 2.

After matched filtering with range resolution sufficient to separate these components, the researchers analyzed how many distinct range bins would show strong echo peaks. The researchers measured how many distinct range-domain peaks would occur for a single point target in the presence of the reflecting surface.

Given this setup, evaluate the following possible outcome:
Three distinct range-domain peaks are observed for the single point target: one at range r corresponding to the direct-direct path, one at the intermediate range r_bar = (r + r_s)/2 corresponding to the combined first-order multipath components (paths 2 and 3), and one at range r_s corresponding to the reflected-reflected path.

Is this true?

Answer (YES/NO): YES